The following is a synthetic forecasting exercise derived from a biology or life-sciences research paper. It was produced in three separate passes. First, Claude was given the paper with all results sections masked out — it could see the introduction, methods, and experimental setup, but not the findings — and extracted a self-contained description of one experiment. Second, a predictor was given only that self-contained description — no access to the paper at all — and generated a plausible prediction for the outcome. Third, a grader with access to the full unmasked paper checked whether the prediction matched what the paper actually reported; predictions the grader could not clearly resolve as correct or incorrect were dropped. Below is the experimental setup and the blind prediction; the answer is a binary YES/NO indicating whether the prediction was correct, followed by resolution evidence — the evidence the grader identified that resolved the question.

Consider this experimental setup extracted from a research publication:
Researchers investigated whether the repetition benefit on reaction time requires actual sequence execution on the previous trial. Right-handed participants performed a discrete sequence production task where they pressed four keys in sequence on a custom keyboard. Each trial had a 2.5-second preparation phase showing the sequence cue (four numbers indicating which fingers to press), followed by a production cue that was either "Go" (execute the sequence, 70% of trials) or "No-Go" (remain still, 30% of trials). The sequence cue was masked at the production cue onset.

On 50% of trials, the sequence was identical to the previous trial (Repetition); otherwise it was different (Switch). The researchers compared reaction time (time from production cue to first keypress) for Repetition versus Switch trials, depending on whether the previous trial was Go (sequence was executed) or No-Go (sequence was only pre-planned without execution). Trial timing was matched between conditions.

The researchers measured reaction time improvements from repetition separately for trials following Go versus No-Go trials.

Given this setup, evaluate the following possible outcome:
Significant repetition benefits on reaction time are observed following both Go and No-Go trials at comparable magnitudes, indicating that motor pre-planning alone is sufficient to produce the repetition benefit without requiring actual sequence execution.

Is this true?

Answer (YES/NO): NO